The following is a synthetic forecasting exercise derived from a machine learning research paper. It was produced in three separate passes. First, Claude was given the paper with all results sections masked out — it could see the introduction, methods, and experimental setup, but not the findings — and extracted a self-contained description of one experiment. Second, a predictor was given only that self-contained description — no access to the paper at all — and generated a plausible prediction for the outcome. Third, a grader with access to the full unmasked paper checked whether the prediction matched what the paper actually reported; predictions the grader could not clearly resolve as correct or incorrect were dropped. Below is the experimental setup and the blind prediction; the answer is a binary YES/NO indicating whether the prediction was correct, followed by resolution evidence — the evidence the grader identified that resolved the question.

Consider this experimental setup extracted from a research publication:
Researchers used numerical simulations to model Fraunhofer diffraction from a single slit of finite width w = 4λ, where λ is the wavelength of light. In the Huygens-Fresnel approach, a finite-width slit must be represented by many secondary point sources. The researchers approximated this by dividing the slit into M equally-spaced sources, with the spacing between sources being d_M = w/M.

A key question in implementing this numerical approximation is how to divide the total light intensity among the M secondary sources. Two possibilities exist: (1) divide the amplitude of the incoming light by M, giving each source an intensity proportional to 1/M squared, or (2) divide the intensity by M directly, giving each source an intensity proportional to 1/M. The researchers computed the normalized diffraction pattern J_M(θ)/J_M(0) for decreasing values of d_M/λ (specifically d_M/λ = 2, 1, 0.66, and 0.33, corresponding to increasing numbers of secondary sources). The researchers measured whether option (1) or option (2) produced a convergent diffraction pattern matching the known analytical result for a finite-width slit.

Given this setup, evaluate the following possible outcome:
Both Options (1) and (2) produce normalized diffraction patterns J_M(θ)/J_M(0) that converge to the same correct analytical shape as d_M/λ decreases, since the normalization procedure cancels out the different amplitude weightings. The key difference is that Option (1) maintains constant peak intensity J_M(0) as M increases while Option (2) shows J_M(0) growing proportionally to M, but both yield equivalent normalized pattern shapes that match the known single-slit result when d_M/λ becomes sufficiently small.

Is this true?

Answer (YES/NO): NO